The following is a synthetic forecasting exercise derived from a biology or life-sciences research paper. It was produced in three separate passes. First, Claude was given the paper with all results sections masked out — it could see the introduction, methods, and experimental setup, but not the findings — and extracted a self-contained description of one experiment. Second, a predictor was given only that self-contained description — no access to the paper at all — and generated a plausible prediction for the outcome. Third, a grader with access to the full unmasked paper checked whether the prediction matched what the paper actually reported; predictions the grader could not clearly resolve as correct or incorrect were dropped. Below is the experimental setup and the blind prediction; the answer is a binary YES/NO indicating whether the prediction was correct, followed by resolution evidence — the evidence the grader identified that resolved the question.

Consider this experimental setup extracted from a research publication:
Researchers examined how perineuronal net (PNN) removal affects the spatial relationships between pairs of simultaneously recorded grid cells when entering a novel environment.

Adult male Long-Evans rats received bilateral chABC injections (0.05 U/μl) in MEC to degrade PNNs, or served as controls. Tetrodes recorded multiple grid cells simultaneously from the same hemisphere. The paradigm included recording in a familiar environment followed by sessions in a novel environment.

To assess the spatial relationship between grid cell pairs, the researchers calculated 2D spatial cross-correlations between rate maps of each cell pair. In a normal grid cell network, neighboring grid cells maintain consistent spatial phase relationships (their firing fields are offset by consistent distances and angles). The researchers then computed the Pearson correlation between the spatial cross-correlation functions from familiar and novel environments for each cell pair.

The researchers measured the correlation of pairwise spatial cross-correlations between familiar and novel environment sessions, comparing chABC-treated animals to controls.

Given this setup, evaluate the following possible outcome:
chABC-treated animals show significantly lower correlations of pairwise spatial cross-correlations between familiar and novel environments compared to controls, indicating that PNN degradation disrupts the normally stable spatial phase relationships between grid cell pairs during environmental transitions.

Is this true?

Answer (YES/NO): YES